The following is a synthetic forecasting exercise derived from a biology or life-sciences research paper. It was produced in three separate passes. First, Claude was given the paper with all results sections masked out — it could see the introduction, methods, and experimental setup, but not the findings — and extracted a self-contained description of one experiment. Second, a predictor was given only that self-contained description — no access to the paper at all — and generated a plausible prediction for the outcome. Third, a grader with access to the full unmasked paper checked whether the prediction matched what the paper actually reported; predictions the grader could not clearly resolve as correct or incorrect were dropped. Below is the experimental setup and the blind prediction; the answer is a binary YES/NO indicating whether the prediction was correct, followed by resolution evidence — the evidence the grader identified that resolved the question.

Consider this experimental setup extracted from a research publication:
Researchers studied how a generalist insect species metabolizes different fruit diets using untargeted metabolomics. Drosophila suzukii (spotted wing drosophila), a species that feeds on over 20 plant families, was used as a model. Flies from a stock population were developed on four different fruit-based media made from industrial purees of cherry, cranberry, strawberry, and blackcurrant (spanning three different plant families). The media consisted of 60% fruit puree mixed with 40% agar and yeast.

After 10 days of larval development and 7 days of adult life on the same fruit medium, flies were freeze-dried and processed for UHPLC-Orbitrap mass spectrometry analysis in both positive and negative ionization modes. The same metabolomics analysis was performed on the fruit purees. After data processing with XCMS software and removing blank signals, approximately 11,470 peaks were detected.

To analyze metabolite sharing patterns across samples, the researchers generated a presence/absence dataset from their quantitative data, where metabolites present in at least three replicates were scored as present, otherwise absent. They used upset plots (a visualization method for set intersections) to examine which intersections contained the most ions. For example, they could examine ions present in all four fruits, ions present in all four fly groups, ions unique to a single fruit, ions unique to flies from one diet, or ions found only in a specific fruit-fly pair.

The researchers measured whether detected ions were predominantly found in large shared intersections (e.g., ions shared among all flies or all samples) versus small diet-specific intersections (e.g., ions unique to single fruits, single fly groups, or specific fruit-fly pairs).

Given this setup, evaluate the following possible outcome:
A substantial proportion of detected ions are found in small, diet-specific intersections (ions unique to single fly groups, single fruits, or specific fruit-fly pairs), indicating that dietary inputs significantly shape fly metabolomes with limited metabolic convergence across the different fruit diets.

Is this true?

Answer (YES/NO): NO